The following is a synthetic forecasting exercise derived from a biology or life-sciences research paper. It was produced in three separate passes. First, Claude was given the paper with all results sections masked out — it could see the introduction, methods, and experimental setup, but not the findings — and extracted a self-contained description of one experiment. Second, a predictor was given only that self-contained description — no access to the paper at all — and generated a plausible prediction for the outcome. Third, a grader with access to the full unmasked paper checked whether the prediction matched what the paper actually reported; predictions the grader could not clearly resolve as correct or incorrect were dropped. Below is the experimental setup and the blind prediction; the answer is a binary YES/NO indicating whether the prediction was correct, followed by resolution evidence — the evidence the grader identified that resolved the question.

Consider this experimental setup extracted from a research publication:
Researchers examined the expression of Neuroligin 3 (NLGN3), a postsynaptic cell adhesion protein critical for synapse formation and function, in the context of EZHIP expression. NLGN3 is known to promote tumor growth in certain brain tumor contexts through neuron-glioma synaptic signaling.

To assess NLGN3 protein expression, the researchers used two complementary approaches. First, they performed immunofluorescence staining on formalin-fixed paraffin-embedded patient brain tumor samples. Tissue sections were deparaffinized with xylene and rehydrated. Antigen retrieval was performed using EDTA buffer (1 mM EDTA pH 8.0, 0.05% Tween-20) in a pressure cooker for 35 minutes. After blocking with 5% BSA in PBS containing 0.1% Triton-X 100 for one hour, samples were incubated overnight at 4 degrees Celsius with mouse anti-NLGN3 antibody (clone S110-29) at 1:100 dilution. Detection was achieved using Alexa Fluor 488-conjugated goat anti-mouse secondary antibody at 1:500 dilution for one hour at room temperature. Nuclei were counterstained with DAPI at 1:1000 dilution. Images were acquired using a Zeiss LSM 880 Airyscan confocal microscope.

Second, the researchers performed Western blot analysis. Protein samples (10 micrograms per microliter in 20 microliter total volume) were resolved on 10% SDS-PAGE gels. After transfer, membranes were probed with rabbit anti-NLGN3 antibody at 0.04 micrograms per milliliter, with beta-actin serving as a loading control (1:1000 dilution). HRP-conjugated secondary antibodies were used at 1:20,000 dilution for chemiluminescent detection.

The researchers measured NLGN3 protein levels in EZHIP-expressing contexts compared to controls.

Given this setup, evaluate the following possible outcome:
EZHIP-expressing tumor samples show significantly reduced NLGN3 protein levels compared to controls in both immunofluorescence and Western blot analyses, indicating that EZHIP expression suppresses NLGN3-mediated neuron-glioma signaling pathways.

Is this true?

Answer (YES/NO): NO